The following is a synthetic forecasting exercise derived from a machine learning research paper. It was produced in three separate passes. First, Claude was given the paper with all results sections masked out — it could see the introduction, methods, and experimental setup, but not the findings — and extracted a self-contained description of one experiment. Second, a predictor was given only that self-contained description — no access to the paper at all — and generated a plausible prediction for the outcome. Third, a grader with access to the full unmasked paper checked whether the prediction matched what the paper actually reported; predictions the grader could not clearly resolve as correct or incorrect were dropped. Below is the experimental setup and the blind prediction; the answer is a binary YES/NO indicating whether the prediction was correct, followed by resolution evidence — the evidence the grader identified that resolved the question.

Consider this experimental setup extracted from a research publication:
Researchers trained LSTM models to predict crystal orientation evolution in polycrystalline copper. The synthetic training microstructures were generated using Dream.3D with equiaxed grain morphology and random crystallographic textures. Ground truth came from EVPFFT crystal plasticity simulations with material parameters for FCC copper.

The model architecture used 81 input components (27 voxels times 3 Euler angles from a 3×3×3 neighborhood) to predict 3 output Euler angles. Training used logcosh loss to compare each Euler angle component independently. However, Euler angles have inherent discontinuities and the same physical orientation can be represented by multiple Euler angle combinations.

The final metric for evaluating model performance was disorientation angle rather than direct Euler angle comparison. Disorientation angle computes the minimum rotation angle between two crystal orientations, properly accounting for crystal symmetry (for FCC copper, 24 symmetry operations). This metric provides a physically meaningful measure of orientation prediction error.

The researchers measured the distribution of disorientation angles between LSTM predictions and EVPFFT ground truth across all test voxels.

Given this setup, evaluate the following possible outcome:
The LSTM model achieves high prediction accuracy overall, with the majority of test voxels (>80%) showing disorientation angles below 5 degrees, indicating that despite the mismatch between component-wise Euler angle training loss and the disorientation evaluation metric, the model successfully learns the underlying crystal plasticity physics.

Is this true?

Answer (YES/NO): YES